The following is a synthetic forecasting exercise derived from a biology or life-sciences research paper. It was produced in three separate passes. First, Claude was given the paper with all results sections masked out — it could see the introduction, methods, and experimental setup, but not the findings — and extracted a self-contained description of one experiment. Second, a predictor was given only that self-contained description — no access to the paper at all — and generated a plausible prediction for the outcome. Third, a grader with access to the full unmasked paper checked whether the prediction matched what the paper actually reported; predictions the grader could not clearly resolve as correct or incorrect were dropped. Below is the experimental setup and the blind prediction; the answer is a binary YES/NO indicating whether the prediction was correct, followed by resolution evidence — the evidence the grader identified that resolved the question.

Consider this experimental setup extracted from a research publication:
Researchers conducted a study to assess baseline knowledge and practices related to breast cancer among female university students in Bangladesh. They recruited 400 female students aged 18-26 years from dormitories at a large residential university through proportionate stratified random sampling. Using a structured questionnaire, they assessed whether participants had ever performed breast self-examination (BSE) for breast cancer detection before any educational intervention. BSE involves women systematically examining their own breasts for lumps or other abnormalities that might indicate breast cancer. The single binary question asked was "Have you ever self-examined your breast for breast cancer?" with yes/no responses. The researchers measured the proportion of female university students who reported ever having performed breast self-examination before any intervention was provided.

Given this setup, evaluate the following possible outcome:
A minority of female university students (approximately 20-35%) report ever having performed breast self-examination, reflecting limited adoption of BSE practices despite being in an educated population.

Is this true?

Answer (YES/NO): YES